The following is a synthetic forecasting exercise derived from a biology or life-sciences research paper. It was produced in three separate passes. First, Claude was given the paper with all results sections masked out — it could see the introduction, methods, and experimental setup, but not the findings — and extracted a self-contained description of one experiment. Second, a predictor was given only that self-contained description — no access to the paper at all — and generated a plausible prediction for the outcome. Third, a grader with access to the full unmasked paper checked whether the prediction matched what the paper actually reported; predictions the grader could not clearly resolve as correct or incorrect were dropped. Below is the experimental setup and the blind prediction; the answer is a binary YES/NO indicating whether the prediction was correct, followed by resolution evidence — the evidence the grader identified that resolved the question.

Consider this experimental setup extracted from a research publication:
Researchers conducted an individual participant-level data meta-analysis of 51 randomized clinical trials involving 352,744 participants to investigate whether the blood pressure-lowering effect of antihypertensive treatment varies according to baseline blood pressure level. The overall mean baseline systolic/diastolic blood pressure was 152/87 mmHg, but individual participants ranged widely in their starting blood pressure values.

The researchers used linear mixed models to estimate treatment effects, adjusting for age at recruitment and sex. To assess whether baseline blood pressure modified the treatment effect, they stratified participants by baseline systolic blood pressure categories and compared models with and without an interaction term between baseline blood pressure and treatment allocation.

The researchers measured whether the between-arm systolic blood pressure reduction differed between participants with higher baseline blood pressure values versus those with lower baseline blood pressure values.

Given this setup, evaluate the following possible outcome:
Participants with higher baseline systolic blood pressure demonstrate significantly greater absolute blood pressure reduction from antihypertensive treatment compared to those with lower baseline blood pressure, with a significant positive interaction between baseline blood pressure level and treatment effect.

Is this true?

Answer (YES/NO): NO